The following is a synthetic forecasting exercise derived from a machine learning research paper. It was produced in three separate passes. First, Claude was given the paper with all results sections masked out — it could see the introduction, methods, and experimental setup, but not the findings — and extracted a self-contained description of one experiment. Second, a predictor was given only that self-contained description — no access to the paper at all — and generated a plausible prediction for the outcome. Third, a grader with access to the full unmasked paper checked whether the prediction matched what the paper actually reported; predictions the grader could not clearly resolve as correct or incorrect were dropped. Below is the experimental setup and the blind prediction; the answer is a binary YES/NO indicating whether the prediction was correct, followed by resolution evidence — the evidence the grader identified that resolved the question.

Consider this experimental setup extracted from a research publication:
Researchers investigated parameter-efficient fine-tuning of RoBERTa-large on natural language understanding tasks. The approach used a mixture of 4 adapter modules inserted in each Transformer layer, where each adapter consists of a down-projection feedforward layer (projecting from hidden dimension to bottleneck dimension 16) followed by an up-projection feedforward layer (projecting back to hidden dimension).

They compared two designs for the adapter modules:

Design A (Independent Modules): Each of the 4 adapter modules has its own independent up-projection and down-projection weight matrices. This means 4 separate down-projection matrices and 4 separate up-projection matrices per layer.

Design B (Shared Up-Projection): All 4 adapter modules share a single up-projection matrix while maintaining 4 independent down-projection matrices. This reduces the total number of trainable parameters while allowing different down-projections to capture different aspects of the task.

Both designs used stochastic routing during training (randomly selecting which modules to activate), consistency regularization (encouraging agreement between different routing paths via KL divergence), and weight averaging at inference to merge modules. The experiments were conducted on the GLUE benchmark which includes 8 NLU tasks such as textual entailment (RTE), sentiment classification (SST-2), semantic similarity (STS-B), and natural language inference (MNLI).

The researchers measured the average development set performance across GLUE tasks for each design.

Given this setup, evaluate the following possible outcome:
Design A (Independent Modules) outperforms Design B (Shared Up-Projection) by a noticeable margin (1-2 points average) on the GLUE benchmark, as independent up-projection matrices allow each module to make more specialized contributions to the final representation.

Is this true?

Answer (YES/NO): NO